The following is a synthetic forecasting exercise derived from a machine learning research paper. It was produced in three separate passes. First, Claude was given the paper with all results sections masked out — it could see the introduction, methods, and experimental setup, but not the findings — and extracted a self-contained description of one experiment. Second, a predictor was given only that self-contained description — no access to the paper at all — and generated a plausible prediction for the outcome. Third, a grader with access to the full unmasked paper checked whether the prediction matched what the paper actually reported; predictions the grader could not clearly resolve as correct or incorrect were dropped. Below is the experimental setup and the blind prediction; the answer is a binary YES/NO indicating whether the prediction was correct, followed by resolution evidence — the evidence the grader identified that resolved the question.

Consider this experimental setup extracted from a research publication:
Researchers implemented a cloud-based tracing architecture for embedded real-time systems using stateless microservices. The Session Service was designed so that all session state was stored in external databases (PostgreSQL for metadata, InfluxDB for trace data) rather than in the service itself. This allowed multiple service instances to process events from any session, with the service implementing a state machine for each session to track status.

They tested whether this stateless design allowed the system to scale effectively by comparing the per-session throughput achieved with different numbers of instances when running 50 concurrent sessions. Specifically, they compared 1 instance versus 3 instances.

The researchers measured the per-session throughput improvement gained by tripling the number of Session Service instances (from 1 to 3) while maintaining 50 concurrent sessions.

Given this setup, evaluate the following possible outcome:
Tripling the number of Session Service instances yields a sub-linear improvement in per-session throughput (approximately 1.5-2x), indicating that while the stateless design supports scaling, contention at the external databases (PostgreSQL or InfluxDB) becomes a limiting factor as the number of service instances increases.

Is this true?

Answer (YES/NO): NO